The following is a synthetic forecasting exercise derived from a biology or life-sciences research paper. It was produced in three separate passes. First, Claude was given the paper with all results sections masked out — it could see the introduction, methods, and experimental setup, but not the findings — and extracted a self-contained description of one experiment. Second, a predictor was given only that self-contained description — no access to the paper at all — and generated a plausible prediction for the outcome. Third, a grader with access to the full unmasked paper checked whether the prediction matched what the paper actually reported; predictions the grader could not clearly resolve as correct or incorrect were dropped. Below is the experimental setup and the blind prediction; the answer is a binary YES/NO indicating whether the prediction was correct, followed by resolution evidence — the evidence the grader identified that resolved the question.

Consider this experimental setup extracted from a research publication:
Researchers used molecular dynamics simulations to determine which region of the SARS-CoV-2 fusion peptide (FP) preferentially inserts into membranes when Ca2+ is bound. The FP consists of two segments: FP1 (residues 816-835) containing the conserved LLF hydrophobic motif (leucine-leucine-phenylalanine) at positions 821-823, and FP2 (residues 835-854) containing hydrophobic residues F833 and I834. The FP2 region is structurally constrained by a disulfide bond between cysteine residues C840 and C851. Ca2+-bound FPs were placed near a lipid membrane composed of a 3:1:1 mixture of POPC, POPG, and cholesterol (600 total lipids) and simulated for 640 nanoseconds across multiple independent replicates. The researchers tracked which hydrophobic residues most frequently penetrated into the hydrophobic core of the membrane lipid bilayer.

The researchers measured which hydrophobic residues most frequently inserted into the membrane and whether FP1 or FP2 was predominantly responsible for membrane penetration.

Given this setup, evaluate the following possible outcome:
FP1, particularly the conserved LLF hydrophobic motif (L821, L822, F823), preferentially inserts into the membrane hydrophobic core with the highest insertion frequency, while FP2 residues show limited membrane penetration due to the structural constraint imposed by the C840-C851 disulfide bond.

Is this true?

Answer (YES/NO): NO